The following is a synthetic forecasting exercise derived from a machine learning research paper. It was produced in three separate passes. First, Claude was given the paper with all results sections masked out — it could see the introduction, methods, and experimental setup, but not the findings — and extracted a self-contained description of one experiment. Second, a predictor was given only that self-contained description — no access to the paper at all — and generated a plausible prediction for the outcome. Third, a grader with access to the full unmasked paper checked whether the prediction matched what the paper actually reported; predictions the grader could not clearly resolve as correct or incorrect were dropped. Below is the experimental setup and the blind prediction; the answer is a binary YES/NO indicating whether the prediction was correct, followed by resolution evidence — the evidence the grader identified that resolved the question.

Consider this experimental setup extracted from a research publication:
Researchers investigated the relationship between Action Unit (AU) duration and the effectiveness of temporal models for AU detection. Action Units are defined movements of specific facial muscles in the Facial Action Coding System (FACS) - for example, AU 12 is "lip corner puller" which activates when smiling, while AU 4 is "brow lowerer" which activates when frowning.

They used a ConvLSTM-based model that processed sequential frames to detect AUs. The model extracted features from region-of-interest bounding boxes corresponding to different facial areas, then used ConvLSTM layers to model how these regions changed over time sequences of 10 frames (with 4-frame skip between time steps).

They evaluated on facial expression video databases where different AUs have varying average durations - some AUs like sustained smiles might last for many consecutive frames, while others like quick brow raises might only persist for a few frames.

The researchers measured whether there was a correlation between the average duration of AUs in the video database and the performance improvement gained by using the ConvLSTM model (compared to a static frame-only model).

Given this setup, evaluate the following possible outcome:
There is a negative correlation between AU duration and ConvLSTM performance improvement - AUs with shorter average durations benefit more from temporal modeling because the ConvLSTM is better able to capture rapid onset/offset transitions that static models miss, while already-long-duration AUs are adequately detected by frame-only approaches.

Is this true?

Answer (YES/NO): NO